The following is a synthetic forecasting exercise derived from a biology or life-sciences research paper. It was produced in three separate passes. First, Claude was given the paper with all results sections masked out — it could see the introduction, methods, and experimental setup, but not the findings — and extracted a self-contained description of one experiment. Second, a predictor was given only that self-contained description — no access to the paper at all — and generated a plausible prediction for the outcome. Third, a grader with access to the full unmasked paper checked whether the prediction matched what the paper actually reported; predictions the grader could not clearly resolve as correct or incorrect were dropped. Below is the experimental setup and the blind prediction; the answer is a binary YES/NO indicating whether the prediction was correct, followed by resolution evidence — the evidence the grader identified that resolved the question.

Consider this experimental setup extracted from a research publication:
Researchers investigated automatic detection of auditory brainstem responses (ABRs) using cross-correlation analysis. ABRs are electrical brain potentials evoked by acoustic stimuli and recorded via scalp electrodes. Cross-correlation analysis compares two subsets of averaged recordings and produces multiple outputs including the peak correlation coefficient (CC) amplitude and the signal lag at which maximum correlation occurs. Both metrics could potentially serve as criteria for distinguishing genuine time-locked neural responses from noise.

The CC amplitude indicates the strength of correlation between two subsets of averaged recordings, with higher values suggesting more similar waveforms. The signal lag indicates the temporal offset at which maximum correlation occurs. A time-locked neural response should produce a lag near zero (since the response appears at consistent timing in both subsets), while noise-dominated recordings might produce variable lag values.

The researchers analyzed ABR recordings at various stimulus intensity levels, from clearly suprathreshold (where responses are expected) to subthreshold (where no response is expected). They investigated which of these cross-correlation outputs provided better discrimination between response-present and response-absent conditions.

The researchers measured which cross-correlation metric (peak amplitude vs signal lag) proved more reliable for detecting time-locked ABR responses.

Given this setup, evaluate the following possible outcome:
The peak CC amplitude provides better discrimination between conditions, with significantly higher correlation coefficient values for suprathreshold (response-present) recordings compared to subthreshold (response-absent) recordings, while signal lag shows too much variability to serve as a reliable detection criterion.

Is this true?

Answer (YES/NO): NO